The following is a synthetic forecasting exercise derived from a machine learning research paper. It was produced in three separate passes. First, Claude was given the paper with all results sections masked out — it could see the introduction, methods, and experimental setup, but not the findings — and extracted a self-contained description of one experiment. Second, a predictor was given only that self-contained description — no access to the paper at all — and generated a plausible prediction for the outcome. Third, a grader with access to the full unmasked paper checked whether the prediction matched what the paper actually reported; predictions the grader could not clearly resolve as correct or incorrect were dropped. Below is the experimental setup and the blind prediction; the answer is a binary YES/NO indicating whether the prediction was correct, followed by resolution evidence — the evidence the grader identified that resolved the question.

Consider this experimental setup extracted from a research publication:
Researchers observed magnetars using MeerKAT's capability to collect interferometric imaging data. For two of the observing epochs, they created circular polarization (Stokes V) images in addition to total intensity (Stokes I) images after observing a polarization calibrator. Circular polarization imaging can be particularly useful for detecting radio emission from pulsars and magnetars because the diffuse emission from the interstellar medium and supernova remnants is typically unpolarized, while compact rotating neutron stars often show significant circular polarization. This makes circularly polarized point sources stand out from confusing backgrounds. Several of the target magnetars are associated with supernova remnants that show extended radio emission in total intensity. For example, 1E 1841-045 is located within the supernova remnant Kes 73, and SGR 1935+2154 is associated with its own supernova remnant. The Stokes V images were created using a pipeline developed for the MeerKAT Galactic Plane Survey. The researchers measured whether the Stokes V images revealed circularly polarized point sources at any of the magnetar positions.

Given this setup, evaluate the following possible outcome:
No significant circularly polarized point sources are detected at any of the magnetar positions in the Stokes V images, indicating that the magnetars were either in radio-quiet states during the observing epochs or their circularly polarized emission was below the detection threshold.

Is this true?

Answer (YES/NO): YES